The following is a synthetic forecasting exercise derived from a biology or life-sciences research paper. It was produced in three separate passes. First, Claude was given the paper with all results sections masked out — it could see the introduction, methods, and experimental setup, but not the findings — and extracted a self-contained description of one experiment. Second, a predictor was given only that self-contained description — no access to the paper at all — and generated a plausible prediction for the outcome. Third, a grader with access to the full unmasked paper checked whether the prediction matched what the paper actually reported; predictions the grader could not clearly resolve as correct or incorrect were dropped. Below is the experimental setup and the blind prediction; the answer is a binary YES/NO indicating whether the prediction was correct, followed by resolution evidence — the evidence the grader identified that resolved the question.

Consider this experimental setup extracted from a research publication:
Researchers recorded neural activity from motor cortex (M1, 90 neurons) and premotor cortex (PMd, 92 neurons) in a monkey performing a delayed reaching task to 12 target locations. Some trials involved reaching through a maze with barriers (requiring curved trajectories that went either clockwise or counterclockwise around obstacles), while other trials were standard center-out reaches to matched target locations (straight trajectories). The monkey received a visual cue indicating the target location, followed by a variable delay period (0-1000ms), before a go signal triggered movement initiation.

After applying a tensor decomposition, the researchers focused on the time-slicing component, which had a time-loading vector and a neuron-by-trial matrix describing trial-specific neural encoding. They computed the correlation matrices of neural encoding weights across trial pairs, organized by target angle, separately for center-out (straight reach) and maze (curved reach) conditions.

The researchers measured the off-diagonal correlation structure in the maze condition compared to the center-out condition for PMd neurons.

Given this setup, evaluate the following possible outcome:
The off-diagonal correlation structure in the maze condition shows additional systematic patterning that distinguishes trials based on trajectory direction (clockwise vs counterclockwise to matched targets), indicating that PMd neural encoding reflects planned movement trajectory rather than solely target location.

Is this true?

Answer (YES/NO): YES